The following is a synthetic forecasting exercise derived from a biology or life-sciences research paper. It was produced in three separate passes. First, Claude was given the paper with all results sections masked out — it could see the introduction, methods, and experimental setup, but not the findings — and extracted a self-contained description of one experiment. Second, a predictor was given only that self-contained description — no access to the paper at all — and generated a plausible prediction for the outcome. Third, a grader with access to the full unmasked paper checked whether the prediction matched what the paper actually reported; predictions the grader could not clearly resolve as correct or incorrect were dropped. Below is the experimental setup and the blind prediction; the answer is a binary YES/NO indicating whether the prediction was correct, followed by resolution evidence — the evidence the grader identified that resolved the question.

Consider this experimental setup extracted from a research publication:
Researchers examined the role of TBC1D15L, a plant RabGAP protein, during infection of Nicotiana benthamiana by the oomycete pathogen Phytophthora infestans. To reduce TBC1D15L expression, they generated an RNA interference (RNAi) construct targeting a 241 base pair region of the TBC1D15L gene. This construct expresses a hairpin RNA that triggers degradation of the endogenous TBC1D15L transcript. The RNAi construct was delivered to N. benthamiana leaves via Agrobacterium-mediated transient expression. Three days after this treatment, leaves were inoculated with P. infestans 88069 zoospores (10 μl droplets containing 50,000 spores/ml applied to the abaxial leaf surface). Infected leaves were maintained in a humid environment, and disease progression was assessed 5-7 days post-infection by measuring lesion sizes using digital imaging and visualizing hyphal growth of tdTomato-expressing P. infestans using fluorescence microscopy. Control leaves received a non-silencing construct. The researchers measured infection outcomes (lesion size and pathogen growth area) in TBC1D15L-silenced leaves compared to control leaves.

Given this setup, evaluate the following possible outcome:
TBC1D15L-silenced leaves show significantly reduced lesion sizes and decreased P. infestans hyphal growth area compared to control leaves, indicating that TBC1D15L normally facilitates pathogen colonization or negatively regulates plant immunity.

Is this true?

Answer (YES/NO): YES